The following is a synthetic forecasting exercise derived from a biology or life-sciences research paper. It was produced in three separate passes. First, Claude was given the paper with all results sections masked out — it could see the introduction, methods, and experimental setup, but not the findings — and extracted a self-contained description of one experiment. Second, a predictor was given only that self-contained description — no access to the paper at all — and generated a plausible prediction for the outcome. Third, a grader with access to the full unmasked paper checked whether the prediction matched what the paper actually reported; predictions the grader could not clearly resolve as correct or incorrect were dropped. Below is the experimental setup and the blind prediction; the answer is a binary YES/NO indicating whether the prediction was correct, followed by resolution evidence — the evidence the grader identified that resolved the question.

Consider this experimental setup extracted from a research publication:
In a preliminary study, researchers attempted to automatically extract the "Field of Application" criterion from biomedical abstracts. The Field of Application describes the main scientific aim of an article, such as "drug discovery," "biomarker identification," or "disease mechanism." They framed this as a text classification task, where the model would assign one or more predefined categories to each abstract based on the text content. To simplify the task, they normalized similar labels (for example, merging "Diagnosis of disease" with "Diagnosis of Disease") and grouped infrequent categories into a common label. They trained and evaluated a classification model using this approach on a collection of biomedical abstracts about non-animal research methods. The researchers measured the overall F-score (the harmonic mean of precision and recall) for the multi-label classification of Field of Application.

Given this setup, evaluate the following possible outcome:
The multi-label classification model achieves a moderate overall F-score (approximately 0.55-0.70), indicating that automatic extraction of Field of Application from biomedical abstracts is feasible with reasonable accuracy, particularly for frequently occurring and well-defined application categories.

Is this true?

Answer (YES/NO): YES